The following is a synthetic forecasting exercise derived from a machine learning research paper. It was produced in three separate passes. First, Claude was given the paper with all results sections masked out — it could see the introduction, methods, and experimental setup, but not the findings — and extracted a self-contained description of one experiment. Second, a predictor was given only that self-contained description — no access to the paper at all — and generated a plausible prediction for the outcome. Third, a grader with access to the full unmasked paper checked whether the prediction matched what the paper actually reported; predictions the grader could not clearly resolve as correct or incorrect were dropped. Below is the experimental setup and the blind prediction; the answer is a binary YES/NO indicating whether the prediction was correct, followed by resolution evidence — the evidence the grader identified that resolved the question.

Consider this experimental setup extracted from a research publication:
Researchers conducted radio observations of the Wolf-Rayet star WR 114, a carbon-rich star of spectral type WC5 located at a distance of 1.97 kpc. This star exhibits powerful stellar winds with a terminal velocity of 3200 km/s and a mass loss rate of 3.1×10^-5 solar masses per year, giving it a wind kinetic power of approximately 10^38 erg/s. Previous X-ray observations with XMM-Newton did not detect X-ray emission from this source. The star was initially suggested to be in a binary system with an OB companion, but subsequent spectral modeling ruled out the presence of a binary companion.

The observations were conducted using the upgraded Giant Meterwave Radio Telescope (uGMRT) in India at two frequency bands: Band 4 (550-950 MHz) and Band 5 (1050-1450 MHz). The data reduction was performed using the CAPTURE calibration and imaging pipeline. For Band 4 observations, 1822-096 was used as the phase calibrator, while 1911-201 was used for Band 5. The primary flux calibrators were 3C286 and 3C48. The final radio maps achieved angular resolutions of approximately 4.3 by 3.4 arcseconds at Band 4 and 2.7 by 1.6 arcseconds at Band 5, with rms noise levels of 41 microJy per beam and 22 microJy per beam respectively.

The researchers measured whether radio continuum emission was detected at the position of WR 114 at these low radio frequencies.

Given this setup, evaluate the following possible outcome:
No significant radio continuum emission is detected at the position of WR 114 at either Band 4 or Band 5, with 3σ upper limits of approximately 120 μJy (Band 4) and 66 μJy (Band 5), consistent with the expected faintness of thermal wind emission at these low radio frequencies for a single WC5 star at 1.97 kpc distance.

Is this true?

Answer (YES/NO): NO